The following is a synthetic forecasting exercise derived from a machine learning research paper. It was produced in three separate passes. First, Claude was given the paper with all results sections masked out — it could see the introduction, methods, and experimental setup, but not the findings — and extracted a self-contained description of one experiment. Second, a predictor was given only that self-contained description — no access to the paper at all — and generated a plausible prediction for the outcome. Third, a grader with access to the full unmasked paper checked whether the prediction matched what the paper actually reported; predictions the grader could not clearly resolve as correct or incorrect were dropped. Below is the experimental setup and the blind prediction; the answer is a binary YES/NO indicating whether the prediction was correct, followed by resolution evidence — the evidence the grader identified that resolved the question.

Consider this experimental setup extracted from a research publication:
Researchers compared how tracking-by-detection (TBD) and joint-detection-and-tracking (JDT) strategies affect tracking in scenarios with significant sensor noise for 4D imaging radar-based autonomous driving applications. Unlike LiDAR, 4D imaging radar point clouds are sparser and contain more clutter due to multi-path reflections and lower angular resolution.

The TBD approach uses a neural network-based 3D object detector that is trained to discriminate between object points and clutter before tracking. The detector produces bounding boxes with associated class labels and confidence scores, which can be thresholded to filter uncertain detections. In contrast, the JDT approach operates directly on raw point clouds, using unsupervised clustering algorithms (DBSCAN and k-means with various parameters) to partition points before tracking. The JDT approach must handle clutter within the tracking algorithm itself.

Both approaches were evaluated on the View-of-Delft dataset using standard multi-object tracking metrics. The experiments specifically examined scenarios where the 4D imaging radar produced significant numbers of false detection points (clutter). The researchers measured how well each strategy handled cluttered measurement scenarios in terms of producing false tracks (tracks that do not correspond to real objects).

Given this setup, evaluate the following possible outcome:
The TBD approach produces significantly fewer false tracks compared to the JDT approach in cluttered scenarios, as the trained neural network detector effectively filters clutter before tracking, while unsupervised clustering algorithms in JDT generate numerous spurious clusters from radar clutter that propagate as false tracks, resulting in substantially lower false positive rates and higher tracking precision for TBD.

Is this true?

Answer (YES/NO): YES